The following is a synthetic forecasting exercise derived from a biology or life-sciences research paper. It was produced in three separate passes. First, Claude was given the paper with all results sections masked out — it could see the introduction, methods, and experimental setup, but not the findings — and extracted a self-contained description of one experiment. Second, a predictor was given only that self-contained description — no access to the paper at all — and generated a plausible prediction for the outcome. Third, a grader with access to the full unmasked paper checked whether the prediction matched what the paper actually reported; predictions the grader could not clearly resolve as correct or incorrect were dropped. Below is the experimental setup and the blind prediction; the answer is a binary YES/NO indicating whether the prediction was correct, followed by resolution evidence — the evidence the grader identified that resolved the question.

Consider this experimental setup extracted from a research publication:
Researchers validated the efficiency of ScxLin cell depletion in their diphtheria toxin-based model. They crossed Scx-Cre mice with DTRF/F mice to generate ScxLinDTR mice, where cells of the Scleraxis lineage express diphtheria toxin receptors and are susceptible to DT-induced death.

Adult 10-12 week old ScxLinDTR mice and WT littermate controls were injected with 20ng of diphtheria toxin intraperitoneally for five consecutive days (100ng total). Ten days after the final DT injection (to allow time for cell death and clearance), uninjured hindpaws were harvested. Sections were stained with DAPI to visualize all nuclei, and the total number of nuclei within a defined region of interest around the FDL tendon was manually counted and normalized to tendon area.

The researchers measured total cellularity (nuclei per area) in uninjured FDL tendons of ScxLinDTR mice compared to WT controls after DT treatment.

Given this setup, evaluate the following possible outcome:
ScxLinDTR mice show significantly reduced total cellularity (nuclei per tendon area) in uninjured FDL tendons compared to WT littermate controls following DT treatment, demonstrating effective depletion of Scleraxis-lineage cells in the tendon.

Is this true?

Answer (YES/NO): YES